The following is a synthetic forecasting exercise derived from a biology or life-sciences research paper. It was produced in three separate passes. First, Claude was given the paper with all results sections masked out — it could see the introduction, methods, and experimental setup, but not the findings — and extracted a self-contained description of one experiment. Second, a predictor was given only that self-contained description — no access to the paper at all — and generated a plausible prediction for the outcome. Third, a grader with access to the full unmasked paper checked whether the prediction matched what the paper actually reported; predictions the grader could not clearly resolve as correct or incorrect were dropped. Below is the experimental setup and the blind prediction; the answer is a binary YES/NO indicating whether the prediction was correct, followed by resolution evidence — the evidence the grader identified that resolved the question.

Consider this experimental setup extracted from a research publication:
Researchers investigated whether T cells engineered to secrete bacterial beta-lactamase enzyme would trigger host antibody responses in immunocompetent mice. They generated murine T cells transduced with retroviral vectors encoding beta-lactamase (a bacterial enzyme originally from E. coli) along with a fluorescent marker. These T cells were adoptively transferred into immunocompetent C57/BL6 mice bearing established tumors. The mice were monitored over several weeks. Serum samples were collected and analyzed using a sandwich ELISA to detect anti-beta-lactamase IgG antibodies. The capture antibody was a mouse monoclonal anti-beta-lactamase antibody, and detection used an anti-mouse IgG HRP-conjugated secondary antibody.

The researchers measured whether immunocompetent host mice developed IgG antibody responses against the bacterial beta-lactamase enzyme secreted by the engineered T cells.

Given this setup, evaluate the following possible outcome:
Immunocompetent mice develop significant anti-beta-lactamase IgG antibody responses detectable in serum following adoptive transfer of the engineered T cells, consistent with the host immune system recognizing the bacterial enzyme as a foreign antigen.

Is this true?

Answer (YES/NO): YES